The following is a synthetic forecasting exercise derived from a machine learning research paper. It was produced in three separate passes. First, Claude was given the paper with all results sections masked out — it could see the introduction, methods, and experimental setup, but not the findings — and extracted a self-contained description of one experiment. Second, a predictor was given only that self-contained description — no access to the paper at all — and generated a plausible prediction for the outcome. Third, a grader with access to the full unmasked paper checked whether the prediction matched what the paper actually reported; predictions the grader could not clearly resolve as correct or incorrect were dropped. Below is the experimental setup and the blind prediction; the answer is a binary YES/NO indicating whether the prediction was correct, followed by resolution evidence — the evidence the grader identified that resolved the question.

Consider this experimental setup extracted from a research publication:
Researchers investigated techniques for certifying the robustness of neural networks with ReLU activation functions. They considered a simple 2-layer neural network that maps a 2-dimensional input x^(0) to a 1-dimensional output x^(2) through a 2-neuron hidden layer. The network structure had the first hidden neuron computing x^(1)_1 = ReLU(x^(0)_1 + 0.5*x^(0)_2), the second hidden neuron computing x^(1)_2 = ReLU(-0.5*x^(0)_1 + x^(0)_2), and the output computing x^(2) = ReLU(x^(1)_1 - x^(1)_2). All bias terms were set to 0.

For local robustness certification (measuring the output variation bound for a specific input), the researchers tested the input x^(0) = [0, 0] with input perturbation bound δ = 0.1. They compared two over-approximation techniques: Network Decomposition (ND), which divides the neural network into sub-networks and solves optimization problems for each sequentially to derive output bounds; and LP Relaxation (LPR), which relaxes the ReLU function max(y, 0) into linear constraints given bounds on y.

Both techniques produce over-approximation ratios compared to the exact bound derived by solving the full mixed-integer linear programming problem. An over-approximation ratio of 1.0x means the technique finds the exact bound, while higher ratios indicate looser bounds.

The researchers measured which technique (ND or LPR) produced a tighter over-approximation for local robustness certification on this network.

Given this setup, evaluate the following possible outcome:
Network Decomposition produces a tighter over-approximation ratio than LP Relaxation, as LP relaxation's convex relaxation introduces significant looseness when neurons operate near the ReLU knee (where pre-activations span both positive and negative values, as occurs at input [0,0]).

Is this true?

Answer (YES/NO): NO